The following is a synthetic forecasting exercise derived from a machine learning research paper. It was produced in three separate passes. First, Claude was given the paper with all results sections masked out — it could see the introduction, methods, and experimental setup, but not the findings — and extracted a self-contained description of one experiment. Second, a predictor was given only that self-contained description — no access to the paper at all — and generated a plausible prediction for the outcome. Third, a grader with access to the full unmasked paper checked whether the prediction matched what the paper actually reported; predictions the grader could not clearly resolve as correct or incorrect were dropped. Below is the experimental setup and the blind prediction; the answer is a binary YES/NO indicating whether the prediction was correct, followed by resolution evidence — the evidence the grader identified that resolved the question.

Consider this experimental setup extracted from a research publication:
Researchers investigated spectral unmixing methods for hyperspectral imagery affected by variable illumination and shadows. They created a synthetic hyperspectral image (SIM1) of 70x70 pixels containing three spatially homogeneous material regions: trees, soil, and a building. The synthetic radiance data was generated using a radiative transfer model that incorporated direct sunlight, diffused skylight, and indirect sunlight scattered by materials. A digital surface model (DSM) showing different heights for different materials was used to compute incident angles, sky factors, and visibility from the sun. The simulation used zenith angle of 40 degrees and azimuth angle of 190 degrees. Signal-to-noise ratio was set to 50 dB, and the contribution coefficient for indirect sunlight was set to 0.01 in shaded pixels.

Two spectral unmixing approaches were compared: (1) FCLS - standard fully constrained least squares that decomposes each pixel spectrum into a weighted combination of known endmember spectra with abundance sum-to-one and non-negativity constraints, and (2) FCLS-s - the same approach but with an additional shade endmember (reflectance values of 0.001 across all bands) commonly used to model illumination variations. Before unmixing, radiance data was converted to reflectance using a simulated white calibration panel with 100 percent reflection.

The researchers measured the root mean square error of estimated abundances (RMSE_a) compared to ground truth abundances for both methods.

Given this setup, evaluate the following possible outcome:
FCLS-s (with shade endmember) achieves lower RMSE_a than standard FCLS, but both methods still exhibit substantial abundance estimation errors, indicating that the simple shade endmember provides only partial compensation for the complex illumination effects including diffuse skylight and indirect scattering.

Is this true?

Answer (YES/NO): NO